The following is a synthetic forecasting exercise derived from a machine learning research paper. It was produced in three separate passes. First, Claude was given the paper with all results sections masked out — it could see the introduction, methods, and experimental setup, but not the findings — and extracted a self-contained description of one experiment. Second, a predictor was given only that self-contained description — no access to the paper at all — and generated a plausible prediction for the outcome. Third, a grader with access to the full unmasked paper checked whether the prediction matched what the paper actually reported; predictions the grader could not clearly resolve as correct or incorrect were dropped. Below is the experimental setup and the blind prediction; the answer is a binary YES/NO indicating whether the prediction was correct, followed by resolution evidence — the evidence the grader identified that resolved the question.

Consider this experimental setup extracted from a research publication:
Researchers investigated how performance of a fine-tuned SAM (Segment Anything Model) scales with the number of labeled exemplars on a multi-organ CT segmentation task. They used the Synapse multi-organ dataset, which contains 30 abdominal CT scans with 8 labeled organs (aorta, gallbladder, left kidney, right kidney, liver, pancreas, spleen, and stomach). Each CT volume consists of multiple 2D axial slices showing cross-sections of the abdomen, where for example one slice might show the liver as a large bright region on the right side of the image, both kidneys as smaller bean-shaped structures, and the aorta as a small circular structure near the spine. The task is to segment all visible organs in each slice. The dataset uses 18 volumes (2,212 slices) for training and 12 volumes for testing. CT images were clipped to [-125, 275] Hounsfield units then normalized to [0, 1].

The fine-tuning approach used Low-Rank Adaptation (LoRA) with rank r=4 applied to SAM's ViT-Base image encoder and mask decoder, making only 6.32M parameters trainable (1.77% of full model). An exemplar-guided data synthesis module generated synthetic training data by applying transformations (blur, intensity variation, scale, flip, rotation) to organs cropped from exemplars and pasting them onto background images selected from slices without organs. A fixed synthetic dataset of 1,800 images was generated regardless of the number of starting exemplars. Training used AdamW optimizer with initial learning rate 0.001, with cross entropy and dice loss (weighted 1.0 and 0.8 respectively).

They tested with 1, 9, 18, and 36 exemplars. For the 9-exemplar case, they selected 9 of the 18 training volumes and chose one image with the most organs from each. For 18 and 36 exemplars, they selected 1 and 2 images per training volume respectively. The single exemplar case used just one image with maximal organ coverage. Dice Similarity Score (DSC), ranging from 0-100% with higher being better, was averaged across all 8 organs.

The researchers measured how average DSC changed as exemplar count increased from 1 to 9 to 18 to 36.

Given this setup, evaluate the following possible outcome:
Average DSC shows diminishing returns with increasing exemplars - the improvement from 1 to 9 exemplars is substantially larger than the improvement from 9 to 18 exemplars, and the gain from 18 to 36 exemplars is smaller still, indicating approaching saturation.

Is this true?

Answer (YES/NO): NO